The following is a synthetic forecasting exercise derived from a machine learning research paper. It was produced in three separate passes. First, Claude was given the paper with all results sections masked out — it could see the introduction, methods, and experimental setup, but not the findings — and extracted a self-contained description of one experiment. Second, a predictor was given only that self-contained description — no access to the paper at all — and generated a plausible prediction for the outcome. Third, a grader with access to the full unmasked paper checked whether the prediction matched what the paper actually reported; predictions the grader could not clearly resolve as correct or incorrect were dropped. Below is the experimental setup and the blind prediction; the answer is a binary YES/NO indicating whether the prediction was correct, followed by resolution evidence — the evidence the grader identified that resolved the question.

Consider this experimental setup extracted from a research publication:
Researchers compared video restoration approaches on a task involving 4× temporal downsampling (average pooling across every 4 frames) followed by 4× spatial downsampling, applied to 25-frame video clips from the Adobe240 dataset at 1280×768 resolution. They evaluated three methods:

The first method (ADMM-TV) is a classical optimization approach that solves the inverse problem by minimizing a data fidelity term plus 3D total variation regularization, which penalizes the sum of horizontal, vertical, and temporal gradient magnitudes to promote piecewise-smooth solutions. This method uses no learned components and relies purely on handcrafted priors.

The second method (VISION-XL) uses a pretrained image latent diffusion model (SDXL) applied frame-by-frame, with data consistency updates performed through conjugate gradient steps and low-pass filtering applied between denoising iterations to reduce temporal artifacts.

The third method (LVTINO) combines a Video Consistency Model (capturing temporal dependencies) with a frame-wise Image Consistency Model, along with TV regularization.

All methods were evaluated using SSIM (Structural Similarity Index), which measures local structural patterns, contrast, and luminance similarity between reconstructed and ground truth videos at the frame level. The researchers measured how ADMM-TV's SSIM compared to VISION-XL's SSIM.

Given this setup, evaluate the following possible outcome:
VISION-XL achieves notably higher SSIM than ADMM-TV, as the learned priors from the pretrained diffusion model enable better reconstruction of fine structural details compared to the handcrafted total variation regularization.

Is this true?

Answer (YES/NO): NO